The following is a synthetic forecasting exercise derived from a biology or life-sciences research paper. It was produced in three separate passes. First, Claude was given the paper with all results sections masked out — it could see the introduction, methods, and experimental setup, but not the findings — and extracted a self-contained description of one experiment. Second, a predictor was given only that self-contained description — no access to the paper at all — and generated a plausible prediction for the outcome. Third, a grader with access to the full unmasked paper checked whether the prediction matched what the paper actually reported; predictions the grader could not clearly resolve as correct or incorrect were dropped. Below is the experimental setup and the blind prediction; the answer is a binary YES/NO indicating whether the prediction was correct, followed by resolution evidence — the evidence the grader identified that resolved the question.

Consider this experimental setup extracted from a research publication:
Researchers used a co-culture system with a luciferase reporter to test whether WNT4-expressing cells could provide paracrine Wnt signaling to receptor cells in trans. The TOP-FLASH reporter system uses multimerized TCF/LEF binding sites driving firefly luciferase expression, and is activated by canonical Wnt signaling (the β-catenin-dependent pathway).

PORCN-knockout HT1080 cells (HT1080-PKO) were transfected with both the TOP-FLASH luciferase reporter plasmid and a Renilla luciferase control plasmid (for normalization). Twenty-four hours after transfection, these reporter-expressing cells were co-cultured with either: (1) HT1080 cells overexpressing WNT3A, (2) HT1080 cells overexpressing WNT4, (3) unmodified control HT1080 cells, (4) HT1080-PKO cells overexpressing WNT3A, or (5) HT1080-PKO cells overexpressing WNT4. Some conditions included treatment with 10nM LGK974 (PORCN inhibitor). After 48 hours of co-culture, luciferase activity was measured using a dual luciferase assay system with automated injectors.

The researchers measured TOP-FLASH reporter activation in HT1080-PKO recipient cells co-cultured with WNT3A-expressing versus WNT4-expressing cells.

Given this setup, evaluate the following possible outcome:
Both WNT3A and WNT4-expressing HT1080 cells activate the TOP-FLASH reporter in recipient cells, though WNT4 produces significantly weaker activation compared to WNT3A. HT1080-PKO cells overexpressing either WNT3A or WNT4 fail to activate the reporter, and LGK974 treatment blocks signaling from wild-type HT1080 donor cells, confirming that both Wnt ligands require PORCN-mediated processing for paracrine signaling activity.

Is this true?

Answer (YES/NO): NO